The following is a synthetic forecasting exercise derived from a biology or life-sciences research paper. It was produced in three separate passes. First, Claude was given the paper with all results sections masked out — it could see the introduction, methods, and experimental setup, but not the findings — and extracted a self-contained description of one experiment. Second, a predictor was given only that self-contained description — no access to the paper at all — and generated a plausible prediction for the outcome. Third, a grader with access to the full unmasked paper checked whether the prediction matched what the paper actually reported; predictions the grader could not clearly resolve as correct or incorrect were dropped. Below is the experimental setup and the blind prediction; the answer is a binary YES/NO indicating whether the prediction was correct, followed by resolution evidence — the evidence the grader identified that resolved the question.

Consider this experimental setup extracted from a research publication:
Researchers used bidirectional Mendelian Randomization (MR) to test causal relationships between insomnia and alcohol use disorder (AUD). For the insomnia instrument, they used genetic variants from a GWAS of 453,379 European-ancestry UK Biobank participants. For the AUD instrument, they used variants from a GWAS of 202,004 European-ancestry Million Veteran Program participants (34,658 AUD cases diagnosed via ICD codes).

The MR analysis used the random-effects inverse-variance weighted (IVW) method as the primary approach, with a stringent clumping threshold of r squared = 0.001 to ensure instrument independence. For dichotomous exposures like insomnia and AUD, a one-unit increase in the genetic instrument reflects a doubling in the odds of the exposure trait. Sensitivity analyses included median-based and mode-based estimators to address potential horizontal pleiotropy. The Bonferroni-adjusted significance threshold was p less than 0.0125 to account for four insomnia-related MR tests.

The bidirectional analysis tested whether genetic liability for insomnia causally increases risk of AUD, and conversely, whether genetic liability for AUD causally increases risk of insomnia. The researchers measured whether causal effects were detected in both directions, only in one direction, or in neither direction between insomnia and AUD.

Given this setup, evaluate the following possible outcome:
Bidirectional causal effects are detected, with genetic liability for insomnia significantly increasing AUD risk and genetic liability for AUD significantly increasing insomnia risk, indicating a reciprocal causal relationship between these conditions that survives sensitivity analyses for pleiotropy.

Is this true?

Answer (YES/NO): NO